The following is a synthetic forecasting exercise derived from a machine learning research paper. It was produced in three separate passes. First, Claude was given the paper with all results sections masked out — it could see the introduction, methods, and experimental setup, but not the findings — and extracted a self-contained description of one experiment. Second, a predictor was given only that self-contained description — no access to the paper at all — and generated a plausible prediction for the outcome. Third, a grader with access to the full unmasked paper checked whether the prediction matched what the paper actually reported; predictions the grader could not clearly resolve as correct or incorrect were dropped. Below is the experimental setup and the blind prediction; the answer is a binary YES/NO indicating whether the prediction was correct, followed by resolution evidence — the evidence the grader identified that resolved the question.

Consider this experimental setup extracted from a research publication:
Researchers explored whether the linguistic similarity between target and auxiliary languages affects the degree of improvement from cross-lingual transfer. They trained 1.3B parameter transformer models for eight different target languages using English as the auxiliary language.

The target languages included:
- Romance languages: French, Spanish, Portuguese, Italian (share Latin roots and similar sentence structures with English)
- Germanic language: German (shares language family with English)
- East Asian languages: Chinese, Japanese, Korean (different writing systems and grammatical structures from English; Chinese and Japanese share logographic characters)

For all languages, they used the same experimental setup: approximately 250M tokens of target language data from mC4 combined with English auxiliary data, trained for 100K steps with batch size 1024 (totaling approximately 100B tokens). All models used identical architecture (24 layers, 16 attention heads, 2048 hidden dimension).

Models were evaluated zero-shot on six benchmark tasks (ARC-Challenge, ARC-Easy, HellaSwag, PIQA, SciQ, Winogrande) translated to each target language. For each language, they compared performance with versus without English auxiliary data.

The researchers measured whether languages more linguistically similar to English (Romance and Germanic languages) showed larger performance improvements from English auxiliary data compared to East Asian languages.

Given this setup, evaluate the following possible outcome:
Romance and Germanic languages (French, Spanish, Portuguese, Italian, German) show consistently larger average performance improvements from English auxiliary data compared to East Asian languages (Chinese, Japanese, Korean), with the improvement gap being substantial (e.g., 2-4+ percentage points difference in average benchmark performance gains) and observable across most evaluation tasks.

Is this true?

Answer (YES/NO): NO